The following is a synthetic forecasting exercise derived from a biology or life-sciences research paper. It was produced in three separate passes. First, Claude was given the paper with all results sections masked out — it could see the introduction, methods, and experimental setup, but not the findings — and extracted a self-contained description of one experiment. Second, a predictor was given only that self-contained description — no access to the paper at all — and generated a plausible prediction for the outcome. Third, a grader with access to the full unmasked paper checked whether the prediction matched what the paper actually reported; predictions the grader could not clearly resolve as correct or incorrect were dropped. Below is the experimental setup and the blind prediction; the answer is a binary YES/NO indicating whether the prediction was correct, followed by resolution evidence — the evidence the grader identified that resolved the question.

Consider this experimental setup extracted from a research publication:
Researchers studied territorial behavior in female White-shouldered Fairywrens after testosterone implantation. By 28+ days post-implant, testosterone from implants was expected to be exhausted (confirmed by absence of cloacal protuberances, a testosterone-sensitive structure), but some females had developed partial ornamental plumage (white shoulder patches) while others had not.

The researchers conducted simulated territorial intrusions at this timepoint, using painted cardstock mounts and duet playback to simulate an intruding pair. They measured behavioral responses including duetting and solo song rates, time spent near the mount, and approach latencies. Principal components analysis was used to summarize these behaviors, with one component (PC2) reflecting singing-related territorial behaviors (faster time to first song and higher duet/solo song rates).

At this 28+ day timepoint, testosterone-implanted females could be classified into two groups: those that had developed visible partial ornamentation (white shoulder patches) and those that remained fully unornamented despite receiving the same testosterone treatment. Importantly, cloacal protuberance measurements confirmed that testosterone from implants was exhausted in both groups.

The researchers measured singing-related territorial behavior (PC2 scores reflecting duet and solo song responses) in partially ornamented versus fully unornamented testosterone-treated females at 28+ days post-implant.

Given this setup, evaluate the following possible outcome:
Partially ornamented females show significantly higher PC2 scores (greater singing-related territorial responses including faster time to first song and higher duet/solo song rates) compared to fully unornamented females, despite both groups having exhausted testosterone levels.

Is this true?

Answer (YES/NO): YES